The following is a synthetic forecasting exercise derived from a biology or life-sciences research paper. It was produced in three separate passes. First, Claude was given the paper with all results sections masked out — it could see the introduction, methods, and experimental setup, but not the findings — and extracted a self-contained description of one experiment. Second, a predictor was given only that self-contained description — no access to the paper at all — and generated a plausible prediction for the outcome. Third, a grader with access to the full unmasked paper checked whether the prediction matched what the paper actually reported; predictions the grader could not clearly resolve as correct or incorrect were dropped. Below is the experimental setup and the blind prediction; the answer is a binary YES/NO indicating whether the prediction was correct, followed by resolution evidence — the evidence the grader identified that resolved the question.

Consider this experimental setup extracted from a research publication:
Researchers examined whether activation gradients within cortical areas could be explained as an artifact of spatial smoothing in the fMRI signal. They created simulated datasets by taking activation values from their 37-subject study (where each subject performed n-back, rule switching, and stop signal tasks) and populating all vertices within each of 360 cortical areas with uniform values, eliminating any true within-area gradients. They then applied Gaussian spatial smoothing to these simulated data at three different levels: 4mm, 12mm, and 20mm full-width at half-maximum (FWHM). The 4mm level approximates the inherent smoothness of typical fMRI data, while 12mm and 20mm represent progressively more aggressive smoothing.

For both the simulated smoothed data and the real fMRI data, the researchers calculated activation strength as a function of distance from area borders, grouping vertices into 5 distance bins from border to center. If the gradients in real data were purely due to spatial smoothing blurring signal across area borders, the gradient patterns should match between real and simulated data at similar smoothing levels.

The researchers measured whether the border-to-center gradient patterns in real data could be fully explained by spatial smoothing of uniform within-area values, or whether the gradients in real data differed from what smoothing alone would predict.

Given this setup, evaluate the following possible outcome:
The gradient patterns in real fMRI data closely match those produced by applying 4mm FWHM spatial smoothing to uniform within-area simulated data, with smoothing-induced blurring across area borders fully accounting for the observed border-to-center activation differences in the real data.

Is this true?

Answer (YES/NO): NO